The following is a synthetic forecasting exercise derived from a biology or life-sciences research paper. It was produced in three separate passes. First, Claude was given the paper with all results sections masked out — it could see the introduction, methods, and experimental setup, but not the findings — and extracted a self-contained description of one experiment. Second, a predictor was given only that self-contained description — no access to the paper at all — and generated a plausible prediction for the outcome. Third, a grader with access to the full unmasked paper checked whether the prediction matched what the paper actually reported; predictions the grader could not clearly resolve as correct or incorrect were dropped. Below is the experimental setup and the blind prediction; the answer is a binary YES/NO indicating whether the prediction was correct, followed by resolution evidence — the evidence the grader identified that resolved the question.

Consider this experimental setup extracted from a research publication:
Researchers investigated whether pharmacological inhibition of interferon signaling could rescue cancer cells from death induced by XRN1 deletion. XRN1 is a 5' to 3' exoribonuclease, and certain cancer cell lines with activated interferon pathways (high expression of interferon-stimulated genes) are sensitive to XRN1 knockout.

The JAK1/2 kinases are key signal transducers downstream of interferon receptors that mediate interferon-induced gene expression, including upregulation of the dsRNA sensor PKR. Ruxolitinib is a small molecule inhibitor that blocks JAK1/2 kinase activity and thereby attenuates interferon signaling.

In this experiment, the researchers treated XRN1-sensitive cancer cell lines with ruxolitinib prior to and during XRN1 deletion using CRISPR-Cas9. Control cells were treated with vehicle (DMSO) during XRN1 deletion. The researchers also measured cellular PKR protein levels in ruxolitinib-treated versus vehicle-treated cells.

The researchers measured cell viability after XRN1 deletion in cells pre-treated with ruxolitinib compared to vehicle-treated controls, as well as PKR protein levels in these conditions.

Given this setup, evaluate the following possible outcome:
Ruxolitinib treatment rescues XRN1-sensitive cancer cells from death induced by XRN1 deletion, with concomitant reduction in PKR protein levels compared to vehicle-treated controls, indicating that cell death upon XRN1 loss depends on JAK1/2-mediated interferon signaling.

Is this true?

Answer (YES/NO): NO